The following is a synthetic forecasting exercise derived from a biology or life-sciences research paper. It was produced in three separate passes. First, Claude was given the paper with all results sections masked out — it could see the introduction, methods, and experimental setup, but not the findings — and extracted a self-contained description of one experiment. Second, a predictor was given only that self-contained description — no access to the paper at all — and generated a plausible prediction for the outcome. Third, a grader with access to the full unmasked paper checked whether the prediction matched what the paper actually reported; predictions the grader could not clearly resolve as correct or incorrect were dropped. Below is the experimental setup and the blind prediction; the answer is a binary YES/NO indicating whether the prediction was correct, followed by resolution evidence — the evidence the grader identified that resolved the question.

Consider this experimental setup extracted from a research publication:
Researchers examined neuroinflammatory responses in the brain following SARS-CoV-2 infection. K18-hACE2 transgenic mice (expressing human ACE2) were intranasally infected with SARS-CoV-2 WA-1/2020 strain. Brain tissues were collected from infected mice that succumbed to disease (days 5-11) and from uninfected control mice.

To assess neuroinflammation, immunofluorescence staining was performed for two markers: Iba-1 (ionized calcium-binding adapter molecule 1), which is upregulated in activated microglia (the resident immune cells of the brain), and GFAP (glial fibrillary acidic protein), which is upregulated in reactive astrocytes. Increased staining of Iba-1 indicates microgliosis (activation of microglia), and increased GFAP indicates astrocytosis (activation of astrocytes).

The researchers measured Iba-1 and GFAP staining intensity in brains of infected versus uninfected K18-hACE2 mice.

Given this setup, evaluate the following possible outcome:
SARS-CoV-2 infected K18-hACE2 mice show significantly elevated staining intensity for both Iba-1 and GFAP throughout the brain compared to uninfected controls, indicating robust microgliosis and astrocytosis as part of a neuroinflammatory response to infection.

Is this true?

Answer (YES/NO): YES